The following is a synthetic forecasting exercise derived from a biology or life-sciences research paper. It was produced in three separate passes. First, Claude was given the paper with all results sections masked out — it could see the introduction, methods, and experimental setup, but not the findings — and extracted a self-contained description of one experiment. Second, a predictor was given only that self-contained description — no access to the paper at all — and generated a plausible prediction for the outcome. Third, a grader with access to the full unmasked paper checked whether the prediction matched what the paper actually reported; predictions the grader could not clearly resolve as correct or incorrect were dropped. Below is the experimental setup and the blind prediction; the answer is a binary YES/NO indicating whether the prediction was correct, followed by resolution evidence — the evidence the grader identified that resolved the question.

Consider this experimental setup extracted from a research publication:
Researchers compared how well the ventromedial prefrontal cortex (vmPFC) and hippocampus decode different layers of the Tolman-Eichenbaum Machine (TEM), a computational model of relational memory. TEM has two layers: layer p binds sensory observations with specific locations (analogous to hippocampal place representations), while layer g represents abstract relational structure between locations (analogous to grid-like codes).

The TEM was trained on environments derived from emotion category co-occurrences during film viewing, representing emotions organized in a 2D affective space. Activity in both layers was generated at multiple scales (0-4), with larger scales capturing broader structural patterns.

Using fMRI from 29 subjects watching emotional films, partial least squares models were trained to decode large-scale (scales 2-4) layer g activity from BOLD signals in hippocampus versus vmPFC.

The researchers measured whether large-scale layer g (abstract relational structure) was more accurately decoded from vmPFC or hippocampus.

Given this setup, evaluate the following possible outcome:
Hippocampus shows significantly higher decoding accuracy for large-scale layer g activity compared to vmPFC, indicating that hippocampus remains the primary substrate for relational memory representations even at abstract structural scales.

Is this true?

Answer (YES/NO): NO